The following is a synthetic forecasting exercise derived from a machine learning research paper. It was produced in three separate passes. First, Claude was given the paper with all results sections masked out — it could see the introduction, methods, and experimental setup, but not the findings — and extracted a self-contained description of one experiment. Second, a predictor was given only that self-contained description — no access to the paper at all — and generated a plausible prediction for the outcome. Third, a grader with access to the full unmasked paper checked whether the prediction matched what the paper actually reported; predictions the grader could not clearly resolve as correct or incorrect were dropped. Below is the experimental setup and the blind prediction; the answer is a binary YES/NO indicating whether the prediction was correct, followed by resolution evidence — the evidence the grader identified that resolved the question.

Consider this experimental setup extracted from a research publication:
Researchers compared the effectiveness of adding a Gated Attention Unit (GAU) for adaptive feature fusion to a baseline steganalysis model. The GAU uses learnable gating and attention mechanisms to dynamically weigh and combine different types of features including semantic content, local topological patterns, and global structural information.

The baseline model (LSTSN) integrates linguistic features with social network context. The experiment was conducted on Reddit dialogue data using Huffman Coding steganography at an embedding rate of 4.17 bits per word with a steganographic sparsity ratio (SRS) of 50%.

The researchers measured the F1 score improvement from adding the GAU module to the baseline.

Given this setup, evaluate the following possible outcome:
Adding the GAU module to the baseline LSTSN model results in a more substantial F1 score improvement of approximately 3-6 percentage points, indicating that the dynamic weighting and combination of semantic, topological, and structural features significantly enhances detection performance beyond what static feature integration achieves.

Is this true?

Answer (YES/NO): NO